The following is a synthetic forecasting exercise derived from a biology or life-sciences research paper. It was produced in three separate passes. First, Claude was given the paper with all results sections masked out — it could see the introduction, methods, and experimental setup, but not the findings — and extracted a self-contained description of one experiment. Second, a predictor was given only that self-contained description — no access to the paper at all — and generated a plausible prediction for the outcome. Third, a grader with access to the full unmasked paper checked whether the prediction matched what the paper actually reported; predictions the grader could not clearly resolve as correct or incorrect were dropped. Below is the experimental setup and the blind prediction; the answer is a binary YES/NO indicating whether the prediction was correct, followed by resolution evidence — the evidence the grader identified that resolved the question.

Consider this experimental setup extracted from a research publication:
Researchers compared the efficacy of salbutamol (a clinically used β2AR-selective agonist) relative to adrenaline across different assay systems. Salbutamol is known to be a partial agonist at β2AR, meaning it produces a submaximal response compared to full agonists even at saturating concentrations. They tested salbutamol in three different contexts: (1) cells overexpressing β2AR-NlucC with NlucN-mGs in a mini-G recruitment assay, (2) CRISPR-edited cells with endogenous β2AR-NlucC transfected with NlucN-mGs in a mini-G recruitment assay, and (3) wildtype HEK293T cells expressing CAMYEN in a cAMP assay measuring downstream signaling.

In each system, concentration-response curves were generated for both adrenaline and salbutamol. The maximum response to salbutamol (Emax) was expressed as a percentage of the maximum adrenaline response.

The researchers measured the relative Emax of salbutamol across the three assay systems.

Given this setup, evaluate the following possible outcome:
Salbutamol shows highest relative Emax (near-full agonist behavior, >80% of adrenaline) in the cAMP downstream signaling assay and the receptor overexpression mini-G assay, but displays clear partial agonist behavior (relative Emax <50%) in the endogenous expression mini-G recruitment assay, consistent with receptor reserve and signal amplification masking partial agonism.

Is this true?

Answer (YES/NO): NO